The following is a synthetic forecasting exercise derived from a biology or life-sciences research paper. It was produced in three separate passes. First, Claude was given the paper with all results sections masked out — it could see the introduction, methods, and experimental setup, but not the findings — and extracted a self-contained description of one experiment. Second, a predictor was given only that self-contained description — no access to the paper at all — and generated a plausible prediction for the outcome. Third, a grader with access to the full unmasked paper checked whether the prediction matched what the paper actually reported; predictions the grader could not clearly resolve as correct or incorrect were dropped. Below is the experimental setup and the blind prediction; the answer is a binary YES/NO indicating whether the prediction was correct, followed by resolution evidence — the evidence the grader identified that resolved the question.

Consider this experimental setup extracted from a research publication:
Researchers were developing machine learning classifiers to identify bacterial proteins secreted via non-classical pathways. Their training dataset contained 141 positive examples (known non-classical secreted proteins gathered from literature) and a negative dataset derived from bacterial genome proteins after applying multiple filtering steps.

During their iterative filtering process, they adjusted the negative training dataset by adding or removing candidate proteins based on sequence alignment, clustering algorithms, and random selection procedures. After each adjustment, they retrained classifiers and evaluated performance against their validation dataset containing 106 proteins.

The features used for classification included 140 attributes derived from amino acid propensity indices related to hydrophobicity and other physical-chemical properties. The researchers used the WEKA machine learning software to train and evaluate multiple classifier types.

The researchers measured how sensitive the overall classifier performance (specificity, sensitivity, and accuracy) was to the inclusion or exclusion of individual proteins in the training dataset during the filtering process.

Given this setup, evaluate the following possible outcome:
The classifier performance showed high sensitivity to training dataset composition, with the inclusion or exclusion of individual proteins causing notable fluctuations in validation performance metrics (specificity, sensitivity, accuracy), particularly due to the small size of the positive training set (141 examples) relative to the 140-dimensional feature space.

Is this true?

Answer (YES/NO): YES